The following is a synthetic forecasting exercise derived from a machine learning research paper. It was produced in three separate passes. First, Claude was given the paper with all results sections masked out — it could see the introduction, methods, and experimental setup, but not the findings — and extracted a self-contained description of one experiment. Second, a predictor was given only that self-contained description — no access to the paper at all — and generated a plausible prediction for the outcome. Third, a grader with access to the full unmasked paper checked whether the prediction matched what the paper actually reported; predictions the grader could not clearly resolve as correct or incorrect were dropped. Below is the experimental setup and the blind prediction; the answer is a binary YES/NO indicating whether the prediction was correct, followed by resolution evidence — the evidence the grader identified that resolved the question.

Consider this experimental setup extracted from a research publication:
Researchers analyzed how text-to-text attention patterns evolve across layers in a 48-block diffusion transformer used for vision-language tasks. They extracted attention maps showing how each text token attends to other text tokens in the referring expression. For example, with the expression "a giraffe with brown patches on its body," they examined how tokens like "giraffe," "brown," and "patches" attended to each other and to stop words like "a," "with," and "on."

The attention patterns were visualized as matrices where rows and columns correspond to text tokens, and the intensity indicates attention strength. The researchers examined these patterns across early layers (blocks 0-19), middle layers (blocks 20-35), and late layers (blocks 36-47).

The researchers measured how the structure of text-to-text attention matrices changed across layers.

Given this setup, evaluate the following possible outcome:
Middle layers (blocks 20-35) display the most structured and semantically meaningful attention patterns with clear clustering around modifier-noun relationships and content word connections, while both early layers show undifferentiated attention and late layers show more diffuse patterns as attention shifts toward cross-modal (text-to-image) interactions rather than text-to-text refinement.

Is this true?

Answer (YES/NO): NO